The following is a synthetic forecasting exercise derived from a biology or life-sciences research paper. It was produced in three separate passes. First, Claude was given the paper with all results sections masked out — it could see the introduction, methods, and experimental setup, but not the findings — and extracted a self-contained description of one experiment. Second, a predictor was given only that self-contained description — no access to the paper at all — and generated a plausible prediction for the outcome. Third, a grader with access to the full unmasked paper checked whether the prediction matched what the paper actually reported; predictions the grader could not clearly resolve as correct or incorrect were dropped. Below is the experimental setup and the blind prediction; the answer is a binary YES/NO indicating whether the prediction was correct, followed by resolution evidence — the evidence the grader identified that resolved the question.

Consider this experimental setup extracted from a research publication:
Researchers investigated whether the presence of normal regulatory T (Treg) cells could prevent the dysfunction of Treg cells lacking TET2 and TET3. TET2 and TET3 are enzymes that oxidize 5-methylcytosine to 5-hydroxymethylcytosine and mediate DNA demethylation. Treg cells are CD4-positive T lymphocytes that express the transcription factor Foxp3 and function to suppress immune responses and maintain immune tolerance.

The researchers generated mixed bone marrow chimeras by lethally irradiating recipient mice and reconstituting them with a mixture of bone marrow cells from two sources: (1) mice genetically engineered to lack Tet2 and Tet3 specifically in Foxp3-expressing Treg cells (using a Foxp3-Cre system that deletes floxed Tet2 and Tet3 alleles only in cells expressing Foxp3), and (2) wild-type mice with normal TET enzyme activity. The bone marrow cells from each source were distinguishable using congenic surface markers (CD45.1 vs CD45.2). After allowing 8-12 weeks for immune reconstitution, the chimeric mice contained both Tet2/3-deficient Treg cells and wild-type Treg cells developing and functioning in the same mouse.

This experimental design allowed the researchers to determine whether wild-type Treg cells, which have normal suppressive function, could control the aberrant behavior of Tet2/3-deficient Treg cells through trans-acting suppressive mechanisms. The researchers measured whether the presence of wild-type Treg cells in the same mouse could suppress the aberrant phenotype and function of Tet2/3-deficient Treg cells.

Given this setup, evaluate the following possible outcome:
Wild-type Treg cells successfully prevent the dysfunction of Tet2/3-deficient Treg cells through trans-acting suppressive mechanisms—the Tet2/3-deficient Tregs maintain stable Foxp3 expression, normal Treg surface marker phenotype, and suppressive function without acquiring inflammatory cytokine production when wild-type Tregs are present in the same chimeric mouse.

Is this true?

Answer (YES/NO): NO